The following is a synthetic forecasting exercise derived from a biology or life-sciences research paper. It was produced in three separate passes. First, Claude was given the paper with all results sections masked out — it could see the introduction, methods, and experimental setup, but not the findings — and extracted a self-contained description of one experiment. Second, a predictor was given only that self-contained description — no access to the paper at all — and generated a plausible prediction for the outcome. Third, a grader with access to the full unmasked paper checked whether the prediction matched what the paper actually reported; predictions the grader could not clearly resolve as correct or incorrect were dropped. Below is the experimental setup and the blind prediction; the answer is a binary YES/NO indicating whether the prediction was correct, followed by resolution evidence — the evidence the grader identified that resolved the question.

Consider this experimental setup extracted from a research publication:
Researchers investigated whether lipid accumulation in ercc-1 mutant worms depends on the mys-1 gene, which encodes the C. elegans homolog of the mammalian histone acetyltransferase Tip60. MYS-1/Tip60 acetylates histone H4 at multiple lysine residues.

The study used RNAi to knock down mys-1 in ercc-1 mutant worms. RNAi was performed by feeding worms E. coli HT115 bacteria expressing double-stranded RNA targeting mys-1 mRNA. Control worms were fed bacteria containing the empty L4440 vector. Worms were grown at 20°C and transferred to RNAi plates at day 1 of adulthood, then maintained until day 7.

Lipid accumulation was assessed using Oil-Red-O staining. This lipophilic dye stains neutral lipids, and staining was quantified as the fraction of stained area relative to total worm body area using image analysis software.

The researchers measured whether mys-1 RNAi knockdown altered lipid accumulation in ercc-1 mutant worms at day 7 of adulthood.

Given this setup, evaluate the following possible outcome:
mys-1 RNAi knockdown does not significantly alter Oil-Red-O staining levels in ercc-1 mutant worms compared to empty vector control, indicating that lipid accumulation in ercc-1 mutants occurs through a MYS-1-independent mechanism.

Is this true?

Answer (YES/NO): NO